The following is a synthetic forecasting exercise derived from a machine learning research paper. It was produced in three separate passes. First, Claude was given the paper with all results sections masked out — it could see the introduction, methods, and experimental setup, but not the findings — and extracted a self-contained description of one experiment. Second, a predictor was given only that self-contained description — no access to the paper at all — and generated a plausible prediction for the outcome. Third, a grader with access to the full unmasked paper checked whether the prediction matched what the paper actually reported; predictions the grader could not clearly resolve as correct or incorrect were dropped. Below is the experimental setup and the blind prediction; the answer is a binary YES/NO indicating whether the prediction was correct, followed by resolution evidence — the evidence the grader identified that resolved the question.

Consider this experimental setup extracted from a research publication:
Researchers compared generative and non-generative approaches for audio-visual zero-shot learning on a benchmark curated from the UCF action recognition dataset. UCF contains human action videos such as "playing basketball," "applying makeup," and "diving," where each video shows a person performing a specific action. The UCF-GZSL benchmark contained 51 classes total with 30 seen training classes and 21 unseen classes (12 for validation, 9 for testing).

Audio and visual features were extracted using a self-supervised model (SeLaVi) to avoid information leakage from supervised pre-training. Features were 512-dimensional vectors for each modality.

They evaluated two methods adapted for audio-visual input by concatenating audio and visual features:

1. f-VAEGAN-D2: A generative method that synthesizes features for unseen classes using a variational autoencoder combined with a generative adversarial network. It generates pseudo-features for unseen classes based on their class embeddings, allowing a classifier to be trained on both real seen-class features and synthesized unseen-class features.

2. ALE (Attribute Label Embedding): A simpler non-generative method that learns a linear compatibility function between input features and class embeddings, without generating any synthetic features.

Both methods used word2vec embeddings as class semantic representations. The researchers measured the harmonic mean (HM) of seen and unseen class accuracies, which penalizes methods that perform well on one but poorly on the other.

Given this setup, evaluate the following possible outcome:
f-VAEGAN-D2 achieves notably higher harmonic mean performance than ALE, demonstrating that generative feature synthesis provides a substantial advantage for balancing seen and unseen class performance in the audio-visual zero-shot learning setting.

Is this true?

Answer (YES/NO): NO